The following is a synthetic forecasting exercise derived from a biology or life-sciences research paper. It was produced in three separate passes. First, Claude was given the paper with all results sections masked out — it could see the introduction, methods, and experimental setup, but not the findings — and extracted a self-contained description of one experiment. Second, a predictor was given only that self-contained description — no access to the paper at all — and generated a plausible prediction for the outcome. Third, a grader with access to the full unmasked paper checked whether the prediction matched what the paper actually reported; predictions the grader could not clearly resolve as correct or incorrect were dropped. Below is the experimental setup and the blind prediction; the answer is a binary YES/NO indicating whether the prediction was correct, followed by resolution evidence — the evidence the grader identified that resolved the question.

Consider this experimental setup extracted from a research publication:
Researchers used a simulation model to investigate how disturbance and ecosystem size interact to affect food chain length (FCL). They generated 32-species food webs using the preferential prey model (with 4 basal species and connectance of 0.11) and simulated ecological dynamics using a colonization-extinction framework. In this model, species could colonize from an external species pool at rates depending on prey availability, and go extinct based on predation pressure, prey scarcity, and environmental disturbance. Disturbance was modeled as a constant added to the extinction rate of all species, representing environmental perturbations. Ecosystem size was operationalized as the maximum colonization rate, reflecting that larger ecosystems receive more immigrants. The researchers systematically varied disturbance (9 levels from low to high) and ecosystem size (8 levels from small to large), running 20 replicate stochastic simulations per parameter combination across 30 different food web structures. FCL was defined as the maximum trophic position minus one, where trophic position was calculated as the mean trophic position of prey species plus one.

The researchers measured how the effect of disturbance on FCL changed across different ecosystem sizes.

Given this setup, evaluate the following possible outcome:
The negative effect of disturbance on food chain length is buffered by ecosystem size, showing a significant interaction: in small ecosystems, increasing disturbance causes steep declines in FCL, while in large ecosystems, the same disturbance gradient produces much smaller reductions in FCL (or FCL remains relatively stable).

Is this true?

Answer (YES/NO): YES